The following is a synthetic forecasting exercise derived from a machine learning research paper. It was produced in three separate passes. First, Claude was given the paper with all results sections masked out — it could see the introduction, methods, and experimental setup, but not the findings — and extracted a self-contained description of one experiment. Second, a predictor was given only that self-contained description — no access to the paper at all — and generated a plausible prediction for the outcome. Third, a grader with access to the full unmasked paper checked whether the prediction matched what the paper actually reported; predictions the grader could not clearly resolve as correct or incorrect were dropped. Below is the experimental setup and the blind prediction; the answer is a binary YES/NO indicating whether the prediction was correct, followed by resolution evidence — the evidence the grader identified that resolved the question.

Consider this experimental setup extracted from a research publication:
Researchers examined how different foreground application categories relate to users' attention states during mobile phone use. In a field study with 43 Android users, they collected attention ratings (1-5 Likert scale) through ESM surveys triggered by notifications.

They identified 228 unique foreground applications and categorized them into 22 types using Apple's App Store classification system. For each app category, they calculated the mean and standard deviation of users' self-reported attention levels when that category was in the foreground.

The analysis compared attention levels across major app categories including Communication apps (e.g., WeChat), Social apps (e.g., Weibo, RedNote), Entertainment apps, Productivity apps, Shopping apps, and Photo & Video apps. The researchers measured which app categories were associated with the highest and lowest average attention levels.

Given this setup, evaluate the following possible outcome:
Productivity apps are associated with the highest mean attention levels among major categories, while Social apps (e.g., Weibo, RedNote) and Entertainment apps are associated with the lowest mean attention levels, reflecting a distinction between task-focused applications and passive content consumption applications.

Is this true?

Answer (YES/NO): YES